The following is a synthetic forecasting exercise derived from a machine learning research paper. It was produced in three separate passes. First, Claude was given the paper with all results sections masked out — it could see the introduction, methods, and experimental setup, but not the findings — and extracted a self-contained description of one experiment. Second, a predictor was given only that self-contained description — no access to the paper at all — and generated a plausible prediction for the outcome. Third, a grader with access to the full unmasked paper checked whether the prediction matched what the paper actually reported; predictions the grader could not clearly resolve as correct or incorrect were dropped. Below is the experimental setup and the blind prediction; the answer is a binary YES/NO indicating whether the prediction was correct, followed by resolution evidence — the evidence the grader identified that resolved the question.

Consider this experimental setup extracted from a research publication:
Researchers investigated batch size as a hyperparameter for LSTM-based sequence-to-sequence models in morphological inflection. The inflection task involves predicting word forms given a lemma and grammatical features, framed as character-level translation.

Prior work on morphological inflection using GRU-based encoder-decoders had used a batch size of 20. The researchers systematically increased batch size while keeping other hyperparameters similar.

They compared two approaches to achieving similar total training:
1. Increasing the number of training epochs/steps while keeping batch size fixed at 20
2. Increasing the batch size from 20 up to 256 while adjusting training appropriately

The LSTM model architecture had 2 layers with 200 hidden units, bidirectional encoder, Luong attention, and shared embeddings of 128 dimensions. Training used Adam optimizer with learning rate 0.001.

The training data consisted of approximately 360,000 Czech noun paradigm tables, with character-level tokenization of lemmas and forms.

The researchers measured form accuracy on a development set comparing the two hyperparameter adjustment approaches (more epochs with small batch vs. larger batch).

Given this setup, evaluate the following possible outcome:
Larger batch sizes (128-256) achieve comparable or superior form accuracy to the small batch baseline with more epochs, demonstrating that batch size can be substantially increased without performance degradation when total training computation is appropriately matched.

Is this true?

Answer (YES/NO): YES